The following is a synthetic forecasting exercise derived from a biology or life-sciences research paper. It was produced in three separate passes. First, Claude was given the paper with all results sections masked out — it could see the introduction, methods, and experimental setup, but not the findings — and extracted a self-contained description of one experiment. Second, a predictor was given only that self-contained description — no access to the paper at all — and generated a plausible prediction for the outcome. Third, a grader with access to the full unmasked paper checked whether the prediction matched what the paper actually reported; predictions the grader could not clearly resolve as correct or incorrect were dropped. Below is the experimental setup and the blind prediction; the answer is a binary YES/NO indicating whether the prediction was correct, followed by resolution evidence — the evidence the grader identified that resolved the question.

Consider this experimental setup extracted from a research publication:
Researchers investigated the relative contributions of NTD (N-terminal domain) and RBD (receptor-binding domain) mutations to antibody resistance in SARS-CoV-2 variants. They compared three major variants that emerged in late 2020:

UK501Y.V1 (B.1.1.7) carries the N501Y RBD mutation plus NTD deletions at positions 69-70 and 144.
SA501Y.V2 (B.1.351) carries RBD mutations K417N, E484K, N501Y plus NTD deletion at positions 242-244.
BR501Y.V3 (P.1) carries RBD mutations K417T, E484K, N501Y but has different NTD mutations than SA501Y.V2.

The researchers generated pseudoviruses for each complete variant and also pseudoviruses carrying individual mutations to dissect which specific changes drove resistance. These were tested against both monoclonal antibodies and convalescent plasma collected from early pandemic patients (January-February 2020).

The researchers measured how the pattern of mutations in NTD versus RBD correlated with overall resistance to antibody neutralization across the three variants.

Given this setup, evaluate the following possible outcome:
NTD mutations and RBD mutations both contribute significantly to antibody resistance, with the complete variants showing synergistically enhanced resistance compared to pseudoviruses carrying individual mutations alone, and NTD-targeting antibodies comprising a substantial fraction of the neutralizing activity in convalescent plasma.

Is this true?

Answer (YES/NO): NO